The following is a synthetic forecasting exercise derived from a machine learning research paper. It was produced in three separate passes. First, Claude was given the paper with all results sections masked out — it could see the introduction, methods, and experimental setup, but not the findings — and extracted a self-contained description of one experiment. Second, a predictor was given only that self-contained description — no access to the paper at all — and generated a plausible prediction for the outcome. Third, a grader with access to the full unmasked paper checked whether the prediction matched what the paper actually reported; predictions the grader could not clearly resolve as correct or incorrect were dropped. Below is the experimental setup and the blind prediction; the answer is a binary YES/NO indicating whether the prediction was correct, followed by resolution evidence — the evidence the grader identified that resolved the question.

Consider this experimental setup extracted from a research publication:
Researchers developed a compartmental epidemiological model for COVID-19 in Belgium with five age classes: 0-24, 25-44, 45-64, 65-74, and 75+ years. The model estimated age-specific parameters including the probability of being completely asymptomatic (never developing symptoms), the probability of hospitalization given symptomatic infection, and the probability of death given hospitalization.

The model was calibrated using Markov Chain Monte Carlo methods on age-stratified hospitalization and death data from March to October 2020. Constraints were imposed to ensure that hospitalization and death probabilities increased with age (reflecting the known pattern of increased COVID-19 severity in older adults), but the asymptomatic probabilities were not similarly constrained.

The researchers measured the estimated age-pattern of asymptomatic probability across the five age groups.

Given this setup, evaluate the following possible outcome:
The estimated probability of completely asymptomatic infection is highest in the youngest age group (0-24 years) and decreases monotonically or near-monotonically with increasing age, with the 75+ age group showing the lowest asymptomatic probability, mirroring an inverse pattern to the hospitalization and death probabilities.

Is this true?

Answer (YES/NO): YES